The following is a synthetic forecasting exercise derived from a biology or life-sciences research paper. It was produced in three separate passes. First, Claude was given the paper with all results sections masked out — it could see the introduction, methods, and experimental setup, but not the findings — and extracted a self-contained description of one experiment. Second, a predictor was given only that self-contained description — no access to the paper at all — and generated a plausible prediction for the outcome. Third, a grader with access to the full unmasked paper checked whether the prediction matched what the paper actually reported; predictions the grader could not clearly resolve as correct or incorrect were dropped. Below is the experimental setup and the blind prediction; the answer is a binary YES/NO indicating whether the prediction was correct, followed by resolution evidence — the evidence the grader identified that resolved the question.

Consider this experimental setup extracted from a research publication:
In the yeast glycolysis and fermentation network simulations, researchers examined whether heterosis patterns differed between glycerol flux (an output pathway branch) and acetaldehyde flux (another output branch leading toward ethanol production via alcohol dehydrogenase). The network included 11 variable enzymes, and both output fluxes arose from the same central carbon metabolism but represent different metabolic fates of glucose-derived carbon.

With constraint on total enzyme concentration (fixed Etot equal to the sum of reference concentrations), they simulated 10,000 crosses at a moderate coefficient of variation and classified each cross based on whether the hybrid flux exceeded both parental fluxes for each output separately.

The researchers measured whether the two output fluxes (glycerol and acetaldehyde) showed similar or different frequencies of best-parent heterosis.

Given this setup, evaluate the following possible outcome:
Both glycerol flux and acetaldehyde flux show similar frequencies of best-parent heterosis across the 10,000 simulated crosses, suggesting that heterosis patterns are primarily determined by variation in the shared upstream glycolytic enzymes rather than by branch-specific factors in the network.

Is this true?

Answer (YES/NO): NO